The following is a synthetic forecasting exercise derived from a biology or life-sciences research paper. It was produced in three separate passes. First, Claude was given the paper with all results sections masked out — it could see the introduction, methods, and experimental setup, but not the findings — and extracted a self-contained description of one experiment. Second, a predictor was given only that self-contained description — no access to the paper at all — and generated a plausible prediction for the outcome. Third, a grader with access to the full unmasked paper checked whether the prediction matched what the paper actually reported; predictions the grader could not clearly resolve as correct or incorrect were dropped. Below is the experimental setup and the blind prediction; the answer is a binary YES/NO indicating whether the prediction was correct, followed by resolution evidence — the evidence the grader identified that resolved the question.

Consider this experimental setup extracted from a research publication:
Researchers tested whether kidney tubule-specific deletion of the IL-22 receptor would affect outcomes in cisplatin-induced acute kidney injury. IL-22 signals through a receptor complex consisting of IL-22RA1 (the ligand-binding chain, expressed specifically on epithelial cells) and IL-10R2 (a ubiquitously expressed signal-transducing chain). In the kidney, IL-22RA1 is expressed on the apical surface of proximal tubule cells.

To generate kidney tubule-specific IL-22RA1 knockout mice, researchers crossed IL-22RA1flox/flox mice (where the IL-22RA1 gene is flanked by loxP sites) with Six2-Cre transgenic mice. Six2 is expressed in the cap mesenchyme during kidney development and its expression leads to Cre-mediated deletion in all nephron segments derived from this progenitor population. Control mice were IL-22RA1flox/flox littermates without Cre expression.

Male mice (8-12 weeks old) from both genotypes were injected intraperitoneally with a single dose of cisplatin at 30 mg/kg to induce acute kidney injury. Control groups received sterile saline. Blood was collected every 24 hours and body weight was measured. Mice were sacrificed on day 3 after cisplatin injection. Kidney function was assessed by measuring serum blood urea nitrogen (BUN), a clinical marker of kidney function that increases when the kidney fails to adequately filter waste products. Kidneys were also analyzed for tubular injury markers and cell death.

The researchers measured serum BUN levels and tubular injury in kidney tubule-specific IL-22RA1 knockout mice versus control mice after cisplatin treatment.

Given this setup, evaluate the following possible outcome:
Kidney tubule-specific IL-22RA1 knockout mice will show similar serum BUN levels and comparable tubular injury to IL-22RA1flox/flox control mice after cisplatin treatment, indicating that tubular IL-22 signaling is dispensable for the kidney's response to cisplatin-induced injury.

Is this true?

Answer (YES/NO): NO